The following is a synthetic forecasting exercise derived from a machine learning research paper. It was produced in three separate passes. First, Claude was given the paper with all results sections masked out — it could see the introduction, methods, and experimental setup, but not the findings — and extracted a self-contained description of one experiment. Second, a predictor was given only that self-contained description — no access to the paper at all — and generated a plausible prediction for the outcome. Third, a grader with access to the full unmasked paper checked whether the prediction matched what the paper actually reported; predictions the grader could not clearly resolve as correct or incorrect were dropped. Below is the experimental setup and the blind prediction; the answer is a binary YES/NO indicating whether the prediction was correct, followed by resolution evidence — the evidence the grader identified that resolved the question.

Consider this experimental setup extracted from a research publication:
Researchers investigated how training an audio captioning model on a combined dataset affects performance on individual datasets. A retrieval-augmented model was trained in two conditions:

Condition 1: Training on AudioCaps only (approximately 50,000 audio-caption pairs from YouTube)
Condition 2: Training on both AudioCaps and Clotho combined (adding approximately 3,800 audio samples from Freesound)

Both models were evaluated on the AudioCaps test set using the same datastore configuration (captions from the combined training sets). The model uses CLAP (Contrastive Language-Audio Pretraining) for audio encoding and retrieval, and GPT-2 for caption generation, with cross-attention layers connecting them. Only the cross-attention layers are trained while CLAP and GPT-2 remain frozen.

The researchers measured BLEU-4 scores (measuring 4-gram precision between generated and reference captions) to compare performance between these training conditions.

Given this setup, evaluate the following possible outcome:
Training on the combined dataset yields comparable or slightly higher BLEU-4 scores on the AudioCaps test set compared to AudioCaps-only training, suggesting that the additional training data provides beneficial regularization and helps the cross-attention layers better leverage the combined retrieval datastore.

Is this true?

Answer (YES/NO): YES